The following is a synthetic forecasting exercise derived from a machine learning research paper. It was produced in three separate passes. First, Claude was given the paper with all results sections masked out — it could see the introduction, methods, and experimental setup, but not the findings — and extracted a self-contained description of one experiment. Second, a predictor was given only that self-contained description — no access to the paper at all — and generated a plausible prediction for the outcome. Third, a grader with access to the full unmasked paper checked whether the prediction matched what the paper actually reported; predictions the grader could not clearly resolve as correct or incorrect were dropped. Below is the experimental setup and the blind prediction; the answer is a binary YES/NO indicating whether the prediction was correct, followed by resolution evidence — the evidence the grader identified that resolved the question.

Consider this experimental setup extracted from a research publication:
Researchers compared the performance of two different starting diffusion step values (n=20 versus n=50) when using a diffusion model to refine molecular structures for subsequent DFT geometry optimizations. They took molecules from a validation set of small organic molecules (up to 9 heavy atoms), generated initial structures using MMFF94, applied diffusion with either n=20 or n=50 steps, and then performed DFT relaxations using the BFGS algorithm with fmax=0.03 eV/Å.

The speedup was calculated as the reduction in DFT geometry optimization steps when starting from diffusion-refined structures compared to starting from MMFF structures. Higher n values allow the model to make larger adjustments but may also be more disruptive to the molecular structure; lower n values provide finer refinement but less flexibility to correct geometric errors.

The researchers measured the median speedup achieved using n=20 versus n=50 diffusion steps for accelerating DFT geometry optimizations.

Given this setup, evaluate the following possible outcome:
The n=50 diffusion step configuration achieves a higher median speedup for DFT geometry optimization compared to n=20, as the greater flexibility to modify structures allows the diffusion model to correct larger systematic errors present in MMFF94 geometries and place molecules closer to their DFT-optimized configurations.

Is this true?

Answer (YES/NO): YES